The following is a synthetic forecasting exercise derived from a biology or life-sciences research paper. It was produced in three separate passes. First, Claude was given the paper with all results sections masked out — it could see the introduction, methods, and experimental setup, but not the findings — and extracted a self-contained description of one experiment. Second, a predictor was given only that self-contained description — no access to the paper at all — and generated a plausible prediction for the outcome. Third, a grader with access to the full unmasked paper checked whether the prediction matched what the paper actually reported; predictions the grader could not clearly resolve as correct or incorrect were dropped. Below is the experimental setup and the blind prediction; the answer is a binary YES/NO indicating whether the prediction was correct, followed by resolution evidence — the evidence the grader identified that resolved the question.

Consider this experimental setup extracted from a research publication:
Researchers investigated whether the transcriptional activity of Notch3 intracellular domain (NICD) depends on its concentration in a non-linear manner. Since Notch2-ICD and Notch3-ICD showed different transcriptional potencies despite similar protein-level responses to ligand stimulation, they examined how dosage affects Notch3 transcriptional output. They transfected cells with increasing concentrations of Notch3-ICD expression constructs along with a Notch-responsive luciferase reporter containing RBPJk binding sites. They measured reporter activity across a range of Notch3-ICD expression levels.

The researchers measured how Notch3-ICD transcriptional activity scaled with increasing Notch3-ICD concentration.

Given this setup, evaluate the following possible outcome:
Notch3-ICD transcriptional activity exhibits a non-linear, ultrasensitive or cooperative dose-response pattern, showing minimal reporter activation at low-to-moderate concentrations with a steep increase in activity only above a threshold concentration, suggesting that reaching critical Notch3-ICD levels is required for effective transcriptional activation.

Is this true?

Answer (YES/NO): YES